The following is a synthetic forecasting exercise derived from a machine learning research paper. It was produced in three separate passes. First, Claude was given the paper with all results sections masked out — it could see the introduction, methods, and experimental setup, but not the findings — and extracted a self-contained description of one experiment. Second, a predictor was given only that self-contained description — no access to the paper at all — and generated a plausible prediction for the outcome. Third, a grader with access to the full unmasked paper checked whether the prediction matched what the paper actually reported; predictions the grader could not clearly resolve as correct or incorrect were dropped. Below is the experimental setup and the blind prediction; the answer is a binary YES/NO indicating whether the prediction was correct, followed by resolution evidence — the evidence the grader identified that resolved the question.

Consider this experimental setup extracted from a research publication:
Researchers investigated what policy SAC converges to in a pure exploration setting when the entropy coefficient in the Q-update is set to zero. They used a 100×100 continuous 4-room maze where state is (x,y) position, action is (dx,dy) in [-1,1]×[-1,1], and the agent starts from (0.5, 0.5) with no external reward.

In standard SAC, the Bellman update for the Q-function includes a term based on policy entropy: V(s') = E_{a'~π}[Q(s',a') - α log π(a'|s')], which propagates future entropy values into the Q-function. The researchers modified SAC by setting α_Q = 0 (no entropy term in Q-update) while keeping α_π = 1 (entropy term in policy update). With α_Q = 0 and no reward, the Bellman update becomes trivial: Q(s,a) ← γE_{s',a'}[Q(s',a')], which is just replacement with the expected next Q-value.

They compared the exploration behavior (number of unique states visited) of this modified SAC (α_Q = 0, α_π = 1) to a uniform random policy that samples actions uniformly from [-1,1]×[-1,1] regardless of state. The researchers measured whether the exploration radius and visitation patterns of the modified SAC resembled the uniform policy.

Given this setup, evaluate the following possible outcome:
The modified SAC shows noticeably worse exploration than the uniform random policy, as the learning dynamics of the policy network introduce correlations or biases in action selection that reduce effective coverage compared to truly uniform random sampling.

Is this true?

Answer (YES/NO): NO